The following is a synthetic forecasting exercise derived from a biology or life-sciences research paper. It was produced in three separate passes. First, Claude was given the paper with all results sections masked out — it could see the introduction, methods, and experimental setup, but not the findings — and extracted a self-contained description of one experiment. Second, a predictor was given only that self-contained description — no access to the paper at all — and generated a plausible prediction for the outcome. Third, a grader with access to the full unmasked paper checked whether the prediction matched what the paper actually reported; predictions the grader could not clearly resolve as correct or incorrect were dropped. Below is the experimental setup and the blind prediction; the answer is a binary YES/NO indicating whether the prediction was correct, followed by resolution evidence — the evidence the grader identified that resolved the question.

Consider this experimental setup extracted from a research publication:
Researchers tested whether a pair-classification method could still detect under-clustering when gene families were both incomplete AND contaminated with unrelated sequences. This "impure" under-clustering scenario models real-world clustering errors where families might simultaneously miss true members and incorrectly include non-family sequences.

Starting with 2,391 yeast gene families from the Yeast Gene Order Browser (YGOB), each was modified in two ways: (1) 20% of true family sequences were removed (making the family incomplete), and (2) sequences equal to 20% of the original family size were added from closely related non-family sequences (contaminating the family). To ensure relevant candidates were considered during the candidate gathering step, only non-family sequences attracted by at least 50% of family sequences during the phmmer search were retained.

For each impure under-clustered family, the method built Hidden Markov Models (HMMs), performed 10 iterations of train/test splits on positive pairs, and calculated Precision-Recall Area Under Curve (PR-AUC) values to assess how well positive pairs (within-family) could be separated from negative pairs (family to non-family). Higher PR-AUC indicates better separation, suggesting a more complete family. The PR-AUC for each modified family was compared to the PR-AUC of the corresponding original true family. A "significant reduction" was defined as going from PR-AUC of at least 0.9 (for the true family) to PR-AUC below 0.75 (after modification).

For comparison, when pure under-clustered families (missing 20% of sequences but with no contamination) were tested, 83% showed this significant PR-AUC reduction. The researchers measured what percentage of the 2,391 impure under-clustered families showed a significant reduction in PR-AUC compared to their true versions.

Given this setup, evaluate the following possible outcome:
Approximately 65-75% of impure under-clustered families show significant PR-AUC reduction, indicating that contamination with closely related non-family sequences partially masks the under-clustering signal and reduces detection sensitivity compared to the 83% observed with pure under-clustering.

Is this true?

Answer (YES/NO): NO